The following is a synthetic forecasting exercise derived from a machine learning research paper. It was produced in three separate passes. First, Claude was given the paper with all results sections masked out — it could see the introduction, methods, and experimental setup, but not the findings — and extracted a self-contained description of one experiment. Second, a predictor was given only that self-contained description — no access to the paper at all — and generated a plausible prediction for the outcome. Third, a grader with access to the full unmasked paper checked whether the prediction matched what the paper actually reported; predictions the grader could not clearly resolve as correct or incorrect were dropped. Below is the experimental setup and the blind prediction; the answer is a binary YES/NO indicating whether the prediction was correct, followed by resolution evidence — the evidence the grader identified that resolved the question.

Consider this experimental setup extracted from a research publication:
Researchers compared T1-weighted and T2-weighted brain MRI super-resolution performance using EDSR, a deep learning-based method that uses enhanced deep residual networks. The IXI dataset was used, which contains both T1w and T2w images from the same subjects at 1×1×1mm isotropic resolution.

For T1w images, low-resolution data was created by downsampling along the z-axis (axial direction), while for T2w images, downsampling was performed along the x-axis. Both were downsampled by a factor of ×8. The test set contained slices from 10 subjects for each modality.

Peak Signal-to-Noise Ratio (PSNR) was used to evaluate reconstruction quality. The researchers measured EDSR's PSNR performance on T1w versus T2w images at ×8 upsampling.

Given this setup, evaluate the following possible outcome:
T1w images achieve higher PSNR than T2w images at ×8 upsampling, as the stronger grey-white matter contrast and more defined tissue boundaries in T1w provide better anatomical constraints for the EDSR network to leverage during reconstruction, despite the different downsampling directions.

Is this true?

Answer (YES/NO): YES